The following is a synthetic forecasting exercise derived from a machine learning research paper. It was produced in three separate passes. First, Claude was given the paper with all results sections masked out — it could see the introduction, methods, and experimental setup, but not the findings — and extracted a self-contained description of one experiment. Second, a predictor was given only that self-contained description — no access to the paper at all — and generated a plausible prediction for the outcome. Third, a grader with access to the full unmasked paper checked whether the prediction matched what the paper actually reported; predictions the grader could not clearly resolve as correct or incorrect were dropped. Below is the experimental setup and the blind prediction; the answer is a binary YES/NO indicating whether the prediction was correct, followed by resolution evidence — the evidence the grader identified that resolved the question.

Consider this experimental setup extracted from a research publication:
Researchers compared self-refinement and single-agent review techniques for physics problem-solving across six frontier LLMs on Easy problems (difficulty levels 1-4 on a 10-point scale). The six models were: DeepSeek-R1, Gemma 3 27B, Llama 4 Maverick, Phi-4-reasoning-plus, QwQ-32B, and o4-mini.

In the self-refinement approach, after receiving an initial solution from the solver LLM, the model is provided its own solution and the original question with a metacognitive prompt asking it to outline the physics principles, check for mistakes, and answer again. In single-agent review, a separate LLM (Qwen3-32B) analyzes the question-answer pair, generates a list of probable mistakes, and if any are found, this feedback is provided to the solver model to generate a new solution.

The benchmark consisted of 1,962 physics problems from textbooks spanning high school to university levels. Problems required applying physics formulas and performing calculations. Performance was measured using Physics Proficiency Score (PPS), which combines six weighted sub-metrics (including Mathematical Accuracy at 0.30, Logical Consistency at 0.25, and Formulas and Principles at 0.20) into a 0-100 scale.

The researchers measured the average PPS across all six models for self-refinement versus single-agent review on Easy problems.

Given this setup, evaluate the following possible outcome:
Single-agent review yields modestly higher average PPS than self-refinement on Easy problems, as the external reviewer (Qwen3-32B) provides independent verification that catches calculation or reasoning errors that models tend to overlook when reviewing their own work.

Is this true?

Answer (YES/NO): YES